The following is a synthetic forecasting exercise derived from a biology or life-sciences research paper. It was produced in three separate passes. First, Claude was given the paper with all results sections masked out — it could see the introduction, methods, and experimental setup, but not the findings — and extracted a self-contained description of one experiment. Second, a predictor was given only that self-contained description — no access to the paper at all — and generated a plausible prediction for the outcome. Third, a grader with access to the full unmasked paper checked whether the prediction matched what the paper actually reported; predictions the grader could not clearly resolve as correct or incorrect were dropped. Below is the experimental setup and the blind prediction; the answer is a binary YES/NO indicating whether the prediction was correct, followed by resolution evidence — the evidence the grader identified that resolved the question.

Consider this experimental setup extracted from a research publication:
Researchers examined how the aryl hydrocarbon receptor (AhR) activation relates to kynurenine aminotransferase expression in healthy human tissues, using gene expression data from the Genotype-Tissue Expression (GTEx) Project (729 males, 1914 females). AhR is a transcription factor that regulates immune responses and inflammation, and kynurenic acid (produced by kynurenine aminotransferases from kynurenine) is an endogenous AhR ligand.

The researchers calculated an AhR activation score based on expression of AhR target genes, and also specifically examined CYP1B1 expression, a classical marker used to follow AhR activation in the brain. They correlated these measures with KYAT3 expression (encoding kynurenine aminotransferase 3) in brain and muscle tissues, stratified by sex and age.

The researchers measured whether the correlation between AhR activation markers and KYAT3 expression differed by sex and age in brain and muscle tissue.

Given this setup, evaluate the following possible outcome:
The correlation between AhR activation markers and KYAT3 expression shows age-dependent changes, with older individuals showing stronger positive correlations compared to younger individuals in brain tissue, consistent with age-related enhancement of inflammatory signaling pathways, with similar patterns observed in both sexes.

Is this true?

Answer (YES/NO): NO